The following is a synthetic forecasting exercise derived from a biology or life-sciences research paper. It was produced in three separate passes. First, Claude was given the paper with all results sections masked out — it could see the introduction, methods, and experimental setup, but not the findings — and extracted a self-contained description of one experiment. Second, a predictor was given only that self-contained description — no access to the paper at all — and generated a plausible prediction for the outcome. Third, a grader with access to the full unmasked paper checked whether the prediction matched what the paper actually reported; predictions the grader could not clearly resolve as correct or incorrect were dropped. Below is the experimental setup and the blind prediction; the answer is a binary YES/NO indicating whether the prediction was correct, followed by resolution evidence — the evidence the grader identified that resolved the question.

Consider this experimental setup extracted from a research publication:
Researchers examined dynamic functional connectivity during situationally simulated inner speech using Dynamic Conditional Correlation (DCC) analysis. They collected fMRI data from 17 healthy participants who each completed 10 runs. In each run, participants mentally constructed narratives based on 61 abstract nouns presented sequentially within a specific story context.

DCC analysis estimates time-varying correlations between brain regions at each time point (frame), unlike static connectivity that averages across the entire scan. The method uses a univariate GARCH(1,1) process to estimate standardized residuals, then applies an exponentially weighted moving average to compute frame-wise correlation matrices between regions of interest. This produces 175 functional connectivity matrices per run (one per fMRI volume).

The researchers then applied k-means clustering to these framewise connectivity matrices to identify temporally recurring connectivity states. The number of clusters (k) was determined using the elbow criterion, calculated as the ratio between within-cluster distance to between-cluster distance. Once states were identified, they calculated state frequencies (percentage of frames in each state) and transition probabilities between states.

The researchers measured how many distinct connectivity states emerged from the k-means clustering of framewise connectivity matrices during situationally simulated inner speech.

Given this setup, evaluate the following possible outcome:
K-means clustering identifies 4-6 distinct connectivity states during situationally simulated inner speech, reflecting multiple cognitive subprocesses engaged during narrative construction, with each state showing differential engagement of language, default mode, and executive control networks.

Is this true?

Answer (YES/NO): NO